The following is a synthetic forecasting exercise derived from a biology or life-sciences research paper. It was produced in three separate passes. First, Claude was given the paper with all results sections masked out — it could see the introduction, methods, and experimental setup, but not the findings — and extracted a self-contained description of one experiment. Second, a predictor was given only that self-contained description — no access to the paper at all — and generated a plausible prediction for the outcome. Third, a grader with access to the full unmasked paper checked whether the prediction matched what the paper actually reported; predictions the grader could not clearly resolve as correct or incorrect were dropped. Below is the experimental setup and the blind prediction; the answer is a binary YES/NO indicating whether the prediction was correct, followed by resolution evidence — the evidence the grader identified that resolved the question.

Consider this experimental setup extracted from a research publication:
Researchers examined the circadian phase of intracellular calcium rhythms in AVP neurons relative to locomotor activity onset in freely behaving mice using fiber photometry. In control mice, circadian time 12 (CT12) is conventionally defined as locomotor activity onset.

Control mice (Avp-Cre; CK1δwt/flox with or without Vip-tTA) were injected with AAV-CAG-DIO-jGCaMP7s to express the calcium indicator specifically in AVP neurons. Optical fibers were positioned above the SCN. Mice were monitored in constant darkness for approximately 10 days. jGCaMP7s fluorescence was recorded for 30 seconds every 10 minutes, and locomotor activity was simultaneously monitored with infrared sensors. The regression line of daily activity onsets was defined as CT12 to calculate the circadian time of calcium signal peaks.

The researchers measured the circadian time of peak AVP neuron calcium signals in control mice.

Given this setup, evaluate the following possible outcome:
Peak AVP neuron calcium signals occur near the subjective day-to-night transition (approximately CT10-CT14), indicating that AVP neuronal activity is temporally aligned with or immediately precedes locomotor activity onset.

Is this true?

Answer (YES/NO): NO